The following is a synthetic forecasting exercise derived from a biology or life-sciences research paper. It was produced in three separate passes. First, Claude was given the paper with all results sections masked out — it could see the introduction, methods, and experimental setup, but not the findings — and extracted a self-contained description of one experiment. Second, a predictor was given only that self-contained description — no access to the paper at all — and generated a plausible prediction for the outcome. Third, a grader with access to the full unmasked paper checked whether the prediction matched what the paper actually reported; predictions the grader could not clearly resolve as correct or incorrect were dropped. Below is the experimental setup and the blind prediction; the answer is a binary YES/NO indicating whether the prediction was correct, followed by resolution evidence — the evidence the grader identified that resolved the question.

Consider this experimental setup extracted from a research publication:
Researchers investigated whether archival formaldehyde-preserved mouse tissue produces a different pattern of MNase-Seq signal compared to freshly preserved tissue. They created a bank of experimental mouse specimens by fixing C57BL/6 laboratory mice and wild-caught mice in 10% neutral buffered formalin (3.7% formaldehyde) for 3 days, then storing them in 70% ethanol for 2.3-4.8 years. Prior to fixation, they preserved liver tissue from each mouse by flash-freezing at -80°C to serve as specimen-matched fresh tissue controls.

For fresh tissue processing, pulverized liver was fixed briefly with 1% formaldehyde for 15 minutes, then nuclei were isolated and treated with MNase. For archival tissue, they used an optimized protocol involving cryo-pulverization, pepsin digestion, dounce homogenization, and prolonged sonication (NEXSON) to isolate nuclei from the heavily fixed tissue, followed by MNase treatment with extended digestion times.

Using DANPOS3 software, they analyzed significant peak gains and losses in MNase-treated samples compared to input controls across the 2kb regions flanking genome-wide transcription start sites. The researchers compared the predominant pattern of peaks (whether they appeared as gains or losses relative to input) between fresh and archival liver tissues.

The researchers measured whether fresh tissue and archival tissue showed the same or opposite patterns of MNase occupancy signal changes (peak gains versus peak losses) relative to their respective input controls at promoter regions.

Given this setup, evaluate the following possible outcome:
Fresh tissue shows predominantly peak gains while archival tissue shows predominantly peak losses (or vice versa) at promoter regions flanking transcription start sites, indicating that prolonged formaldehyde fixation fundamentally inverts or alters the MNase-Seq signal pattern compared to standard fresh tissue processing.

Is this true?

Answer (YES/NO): YES